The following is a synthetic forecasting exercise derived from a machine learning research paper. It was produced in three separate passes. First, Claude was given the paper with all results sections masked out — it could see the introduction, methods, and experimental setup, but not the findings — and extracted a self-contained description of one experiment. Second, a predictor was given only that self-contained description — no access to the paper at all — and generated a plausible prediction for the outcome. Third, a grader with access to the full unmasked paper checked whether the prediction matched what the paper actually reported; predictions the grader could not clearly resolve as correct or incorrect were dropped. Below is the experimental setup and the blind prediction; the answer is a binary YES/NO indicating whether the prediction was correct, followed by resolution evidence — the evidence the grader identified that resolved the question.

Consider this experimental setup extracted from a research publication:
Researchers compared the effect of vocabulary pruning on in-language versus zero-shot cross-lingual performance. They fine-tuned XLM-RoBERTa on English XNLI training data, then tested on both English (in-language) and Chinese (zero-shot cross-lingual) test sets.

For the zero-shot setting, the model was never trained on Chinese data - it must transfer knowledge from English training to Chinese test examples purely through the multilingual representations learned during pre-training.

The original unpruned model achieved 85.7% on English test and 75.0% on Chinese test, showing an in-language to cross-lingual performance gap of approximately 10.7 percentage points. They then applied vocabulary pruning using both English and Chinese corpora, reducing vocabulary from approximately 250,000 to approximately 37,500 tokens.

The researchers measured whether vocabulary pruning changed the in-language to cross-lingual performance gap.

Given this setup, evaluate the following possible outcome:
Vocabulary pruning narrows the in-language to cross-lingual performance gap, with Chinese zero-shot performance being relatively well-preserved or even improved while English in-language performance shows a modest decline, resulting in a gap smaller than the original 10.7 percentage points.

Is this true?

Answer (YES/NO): NO